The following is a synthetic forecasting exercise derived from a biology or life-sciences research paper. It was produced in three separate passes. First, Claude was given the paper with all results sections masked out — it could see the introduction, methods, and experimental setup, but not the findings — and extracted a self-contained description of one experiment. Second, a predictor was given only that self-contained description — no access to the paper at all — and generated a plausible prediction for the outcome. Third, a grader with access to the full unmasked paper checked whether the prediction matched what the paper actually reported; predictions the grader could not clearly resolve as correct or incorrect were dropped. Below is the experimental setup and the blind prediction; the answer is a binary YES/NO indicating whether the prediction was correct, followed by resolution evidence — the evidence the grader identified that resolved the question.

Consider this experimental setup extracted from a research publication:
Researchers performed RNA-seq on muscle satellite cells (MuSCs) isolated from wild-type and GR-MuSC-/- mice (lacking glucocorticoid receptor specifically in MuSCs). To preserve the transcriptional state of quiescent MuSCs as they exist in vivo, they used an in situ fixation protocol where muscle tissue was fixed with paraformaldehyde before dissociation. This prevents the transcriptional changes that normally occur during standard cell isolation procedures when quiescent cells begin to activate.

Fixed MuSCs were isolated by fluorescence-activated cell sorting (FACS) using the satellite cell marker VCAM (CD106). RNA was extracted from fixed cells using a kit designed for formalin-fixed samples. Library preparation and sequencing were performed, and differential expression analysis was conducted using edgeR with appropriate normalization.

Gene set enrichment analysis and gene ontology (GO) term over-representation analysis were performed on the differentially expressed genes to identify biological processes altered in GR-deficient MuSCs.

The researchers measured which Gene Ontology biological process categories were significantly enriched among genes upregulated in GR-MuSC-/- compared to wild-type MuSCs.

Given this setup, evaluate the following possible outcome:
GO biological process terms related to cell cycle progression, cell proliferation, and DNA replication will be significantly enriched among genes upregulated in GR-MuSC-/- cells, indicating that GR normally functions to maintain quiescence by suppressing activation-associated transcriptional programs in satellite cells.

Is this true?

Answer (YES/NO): YES